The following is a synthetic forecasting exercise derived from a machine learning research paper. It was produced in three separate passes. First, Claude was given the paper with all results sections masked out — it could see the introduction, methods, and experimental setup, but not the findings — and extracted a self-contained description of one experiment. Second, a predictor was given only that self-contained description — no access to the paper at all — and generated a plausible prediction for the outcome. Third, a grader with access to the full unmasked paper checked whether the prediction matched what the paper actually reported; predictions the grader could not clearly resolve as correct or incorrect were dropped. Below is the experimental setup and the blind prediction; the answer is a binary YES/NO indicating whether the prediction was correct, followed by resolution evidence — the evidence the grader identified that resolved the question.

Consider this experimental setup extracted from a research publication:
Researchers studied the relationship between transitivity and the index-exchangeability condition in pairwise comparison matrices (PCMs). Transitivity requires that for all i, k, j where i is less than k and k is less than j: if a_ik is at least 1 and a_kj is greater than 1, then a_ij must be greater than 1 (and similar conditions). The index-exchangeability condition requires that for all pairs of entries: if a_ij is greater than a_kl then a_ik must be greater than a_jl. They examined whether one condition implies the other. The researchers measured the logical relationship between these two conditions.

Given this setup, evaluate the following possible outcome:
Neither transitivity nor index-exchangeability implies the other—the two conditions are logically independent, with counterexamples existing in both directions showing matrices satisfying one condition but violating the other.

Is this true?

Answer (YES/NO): NO